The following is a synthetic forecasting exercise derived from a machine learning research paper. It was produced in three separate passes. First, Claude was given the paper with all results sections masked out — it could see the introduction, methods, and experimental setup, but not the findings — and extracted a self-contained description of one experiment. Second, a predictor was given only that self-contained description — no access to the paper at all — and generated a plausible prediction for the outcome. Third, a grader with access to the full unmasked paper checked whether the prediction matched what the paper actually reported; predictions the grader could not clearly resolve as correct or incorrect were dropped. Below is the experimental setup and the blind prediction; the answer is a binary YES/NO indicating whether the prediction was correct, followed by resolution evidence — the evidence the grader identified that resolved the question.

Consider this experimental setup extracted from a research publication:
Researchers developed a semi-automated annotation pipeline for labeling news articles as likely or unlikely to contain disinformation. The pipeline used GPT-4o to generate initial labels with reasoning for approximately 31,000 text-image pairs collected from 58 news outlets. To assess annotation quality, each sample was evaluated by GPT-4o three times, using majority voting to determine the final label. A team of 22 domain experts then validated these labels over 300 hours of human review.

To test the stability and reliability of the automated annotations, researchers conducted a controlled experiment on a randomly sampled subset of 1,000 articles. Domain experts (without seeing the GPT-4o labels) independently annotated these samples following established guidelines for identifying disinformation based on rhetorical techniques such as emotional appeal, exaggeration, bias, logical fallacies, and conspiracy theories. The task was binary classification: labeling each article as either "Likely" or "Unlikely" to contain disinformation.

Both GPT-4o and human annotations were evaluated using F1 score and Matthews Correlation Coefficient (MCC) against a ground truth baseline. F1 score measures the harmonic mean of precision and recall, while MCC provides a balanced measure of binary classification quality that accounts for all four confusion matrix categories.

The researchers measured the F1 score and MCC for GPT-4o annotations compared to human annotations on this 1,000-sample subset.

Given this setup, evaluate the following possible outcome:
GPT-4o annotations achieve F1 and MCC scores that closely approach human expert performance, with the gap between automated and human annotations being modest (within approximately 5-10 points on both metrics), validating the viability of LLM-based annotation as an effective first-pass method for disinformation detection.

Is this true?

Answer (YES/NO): YES